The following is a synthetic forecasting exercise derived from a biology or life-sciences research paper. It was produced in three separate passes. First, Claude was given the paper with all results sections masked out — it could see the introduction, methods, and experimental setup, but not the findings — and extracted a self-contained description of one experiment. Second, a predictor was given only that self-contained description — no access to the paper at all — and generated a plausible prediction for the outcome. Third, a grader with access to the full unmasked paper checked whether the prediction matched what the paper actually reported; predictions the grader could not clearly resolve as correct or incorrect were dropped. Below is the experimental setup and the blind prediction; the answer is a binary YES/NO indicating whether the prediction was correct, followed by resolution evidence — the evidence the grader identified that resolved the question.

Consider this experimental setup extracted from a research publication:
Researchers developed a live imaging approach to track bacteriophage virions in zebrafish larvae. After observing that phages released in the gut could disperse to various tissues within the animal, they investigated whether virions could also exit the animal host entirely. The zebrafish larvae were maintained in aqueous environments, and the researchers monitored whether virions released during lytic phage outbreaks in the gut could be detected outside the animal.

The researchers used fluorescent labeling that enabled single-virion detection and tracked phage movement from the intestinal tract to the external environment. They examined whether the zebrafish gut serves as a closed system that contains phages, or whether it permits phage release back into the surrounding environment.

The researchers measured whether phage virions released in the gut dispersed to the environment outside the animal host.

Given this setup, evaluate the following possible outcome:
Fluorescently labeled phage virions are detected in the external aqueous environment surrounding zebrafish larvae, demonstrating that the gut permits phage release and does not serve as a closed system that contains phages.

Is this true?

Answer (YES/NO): YES